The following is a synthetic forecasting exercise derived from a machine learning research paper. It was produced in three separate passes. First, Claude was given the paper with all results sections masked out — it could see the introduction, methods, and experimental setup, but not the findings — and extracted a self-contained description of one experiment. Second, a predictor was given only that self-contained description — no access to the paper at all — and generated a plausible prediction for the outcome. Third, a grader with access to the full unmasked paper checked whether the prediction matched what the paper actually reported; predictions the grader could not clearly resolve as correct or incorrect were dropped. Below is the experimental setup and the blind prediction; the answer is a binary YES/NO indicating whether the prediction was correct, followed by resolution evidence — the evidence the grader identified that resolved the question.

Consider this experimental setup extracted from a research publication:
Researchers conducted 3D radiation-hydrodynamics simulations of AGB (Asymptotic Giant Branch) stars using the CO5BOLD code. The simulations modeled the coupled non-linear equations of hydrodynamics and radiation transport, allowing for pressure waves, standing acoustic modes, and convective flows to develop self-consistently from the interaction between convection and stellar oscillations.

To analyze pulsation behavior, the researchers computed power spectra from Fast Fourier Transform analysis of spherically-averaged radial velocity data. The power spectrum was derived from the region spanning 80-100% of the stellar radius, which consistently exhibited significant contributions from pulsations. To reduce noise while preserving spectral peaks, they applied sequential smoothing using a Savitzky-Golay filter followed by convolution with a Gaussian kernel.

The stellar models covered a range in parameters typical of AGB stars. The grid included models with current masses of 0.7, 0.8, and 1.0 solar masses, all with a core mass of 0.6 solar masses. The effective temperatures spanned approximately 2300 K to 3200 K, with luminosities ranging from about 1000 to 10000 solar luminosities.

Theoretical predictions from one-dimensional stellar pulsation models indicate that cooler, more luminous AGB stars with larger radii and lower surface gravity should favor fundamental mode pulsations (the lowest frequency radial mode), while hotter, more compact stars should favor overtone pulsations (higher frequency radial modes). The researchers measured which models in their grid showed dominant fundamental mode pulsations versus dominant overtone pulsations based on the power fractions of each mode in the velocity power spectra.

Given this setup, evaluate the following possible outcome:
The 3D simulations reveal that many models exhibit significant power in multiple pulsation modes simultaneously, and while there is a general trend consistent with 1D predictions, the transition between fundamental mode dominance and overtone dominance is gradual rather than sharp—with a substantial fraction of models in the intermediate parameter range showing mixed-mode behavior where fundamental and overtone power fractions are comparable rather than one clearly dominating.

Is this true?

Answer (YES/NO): YES